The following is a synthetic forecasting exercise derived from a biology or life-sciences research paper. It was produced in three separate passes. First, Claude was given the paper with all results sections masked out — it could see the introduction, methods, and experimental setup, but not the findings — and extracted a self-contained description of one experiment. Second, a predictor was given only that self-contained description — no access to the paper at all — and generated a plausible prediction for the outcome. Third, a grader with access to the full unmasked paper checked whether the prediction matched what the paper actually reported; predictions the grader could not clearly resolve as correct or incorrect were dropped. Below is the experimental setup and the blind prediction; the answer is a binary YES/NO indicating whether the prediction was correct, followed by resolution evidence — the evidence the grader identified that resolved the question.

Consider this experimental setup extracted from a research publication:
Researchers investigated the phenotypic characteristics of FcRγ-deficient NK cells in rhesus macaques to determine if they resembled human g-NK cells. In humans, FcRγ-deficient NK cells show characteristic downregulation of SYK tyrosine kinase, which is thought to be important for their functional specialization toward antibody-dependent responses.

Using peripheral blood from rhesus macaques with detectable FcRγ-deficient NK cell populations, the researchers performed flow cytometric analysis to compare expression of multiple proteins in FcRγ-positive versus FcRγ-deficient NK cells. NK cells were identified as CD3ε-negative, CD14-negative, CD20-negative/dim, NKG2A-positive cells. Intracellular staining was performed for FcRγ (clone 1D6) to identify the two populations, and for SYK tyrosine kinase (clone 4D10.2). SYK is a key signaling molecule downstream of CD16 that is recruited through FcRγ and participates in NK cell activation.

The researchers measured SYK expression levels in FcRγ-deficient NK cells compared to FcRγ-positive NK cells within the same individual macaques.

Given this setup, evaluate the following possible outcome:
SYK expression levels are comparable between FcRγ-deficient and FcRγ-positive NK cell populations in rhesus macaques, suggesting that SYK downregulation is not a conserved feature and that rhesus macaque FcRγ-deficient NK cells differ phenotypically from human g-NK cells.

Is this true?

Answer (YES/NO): NO